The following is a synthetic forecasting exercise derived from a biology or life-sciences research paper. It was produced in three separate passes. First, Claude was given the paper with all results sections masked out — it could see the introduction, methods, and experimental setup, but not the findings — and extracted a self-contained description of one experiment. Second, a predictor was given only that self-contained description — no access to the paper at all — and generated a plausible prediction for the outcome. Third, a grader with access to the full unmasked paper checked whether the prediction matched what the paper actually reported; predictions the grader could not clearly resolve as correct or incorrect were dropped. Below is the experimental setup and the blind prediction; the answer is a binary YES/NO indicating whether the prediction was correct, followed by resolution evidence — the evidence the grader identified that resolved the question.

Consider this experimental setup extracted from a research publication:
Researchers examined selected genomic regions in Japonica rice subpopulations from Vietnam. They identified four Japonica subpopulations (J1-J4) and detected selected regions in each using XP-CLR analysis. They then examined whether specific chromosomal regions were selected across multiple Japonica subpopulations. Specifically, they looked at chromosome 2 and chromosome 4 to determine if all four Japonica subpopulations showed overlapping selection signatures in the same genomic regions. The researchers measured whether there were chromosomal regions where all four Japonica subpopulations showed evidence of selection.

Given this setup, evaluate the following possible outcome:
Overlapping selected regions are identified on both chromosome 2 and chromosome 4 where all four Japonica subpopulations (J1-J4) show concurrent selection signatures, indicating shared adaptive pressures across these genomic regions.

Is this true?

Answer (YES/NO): YES